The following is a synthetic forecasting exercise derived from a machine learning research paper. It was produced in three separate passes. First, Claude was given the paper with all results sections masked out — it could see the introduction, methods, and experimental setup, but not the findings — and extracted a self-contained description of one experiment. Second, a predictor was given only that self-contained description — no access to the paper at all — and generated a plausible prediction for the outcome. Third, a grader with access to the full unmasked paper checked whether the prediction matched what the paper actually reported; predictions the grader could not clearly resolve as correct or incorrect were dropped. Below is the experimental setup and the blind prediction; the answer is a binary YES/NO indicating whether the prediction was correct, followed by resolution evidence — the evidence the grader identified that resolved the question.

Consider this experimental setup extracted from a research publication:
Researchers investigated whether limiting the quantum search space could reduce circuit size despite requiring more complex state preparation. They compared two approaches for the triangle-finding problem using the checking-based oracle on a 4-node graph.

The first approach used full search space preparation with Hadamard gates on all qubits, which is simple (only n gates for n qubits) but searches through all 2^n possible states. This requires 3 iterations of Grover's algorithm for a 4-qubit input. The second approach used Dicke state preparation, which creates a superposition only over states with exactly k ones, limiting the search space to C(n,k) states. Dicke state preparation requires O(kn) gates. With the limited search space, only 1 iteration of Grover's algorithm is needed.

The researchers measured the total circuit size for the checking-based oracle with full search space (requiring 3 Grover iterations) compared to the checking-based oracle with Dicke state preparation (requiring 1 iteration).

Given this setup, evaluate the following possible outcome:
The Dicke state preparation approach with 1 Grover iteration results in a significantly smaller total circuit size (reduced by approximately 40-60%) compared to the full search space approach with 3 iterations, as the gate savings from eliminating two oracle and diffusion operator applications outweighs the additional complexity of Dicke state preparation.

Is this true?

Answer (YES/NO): NO